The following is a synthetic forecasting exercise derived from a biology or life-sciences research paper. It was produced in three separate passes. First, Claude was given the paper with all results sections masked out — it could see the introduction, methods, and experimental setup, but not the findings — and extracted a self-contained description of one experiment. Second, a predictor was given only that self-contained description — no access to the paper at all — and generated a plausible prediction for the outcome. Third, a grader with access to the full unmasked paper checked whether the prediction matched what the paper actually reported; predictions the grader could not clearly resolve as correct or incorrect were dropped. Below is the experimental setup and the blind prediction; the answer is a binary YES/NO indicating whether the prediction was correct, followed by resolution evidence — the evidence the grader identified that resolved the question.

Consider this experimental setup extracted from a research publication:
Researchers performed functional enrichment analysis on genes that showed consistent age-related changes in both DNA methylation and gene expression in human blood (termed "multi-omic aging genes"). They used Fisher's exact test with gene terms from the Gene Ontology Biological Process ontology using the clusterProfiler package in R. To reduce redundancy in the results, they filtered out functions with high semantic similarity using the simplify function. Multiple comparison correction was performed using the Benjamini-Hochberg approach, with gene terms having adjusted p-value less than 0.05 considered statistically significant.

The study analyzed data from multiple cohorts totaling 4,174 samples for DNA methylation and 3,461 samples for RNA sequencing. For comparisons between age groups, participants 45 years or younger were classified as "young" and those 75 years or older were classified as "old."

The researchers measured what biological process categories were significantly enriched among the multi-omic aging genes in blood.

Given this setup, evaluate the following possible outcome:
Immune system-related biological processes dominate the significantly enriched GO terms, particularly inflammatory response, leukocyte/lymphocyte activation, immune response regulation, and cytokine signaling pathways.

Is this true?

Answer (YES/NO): NO